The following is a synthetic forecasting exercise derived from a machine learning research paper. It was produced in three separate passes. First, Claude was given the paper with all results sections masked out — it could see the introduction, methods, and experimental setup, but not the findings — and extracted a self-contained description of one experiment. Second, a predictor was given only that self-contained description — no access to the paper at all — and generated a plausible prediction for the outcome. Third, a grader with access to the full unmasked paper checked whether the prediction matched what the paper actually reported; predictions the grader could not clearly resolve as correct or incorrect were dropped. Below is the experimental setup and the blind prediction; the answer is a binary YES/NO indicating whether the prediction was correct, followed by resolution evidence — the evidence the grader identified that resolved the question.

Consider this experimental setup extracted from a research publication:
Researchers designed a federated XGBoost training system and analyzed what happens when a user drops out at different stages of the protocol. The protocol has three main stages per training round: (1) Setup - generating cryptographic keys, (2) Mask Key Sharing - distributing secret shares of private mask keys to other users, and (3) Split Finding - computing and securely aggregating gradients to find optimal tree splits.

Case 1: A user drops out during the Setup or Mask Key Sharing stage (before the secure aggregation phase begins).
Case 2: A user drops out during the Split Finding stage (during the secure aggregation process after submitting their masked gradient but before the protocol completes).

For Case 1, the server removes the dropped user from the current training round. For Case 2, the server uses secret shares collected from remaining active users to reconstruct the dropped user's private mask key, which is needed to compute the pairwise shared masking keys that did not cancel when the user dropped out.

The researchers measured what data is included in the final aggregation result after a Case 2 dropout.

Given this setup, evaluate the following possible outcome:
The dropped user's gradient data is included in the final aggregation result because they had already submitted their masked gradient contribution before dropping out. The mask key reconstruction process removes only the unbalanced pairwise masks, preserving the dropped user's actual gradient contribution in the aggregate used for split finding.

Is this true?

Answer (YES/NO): NO